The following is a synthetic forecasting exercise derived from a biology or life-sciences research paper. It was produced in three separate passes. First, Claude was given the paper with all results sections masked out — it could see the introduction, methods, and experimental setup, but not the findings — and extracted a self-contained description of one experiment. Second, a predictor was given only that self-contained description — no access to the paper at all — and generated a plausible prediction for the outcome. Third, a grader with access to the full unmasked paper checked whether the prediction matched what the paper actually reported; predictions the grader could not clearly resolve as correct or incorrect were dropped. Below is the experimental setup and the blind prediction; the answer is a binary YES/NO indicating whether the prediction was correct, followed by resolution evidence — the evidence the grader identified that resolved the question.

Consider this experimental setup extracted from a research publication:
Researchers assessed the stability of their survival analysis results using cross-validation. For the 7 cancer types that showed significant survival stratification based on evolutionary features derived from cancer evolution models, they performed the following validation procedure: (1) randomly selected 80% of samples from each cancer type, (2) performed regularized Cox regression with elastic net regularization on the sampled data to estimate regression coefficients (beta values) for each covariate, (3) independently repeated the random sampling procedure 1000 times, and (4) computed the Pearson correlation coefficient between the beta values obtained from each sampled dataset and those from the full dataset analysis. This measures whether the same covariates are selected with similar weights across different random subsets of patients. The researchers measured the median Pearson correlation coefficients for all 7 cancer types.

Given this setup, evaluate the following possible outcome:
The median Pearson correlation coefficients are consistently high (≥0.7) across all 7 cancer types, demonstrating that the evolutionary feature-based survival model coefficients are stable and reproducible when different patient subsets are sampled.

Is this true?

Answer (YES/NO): YES